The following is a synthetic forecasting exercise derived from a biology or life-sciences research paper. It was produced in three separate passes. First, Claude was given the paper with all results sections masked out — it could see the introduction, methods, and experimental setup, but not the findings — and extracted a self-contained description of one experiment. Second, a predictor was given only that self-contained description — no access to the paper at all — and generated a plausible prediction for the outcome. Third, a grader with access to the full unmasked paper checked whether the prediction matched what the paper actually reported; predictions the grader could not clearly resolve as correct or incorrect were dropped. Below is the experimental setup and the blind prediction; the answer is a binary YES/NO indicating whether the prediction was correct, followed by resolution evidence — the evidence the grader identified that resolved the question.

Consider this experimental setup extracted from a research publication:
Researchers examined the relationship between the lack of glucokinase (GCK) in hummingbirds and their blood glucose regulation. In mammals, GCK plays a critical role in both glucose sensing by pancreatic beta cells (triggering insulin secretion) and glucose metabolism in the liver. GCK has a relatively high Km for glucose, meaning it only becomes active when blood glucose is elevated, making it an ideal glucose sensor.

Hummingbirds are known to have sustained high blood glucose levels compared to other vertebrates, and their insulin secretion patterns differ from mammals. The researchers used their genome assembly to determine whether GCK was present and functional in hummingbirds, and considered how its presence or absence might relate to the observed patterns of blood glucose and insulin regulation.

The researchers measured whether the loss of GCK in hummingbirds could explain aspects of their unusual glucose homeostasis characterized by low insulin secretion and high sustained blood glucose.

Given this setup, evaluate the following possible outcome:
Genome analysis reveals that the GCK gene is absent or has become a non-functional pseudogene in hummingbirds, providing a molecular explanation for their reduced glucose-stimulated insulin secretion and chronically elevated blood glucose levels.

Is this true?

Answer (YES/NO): YES